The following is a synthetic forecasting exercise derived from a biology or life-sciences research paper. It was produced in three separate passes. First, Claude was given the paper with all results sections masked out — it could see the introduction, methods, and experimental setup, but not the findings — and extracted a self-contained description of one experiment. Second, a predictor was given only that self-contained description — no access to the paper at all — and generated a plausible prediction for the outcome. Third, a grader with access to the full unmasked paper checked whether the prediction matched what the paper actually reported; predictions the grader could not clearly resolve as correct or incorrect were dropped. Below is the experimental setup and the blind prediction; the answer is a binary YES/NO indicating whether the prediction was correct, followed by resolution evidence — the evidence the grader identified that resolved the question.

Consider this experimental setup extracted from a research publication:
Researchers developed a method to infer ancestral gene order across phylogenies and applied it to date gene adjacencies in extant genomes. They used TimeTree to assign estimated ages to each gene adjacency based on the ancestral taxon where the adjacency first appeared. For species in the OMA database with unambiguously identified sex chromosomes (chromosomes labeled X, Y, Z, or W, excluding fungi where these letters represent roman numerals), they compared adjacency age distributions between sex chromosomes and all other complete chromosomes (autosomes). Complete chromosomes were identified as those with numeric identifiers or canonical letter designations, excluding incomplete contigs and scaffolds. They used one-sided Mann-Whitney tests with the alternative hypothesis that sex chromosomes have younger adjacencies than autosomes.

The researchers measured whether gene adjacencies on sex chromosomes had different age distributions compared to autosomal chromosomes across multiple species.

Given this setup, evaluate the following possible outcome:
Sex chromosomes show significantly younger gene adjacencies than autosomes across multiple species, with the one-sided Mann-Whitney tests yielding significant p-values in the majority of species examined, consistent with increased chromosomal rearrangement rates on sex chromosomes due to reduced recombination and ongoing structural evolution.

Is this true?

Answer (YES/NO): YES